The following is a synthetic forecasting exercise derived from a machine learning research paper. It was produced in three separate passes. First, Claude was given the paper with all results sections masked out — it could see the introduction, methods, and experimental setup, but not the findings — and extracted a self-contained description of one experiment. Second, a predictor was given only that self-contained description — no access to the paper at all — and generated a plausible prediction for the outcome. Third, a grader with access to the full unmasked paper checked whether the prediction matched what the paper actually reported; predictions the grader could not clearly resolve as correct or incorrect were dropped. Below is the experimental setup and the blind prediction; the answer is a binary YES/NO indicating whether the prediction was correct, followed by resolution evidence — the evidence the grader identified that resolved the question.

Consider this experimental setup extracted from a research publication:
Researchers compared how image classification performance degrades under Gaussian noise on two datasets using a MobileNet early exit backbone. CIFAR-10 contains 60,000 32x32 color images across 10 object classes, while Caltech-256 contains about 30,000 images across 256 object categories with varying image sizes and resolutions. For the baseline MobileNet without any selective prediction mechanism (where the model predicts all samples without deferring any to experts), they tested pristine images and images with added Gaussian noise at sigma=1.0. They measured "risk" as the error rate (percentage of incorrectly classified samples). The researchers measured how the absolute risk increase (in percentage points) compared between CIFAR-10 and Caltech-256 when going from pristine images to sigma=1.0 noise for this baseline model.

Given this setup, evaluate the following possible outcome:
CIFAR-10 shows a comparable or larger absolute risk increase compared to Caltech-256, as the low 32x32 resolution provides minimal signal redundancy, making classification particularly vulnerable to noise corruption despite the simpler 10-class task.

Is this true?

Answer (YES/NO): YES